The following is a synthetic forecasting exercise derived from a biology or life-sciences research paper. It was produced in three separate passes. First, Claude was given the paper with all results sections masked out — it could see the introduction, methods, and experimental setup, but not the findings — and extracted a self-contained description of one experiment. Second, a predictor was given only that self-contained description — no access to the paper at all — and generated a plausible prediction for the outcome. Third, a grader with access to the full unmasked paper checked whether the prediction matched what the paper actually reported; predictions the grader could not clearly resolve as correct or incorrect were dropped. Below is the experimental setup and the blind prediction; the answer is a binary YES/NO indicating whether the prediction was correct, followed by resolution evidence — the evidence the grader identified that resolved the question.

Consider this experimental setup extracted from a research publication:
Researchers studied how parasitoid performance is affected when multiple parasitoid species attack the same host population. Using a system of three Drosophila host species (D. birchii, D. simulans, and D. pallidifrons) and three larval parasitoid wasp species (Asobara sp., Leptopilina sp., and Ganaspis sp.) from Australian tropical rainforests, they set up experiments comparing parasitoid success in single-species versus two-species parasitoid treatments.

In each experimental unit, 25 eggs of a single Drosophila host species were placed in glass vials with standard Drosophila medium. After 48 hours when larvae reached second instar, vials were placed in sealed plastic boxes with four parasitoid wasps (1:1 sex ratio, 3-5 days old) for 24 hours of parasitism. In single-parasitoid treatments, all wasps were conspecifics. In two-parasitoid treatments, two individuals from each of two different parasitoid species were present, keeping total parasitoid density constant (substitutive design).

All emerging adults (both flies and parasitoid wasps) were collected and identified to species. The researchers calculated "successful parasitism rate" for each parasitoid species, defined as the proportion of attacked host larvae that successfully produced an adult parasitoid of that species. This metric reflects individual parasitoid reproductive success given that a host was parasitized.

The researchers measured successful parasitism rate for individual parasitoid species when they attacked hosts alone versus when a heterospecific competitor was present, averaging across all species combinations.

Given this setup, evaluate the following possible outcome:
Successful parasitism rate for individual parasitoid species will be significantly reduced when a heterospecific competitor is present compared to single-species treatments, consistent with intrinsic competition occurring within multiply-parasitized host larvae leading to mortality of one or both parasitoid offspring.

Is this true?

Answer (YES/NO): NO